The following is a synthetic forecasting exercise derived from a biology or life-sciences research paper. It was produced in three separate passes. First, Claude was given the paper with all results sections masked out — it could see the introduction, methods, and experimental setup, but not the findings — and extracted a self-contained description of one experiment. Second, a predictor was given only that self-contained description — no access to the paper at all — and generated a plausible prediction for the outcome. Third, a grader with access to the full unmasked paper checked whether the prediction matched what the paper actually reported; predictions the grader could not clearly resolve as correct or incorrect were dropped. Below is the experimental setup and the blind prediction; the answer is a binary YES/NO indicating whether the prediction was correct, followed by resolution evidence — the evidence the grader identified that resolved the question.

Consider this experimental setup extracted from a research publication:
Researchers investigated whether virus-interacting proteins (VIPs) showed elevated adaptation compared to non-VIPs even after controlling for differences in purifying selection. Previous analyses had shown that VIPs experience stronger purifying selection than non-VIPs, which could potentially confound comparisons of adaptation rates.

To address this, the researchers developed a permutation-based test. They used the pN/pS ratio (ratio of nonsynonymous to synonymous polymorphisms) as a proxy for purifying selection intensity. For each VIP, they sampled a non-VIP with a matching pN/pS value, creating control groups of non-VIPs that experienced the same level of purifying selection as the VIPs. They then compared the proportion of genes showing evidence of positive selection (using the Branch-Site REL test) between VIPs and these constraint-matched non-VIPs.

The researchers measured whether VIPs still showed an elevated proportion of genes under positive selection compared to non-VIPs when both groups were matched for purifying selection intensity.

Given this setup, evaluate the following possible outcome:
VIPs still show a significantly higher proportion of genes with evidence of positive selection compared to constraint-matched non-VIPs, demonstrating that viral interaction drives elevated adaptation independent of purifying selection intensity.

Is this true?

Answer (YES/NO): YES